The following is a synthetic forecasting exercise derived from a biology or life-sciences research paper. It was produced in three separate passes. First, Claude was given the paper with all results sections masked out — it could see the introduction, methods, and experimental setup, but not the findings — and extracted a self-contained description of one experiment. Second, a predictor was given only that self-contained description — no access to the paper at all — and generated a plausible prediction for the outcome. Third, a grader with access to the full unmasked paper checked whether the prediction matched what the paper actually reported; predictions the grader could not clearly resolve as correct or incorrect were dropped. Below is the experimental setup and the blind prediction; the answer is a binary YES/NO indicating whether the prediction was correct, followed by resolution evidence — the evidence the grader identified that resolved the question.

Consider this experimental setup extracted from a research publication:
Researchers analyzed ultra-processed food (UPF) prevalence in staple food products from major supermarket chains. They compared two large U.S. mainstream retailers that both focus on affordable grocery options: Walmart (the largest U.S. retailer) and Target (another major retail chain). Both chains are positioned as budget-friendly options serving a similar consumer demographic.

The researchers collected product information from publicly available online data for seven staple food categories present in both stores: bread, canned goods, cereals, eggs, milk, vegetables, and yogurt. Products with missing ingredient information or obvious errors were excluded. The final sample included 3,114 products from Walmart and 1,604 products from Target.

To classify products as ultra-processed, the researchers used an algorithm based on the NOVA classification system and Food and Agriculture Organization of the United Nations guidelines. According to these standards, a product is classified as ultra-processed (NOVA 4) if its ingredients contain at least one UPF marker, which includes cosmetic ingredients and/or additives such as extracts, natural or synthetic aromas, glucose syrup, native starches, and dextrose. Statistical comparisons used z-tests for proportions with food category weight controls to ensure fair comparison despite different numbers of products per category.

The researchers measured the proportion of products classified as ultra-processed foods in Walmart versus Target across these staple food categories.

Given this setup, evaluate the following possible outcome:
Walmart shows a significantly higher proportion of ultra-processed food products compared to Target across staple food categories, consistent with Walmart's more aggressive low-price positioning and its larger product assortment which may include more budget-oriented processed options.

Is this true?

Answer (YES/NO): NO